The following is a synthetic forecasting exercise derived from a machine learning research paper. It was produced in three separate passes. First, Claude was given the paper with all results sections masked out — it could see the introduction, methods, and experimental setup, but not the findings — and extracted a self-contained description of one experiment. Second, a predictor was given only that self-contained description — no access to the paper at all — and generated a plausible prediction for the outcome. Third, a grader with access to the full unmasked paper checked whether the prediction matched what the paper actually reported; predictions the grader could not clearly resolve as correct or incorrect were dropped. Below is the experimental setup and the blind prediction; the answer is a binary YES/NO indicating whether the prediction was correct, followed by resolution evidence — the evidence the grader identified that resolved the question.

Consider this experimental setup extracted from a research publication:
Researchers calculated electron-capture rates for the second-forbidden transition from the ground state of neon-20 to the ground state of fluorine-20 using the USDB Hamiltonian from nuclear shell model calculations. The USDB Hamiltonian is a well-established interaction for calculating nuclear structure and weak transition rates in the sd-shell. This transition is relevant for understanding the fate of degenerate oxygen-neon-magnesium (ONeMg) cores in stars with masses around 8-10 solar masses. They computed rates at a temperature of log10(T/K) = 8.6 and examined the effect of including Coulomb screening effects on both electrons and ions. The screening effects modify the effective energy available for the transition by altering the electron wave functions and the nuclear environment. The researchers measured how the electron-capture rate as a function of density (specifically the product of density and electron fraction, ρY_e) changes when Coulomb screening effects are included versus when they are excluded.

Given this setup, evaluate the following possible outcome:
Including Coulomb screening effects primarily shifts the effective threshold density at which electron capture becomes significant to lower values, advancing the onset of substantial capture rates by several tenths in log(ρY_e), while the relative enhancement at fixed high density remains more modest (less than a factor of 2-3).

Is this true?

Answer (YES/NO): NO